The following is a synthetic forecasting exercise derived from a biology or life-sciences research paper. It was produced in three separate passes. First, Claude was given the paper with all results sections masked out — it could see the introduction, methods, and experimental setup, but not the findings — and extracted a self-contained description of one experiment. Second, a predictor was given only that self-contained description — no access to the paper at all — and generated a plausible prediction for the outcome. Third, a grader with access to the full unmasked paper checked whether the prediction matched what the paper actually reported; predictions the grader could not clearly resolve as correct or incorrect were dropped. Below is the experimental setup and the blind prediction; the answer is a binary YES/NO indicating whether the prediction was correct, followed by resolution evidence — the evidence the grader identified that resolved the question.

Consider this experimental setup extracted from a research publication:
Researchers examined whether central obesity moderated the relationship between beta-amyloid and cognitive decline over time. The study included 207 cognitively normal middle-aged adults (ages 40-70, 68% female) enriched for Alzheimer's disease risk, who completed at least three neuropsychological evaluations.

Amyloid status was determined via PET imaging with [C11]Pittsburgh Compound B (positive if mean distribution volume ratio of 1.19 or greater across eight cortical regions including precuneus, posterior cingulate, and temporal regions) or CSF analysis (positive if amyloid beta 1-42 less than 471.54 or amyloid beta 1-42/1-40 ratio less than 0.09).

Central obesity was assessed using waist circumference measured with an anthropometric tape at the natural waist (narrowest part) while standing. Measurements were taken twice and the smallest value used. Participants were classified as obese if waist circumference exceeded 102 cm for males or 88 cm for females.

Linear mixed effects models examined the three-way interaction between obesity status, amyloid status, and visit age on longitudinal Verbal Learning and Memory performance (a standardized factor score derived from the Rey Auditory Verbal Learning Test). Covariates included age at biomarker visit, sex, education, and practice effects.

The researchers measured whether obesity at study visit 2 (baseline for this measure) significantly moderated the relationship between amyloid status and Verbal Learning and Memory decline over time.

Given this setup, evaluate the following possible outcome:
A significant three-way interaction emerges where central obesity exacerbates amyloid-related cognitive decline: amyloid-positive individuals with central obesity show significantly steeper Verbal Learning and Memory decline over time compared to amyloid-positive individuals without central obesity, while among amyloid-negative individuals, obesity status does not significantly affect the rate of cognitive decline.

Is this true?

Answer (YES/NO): NO